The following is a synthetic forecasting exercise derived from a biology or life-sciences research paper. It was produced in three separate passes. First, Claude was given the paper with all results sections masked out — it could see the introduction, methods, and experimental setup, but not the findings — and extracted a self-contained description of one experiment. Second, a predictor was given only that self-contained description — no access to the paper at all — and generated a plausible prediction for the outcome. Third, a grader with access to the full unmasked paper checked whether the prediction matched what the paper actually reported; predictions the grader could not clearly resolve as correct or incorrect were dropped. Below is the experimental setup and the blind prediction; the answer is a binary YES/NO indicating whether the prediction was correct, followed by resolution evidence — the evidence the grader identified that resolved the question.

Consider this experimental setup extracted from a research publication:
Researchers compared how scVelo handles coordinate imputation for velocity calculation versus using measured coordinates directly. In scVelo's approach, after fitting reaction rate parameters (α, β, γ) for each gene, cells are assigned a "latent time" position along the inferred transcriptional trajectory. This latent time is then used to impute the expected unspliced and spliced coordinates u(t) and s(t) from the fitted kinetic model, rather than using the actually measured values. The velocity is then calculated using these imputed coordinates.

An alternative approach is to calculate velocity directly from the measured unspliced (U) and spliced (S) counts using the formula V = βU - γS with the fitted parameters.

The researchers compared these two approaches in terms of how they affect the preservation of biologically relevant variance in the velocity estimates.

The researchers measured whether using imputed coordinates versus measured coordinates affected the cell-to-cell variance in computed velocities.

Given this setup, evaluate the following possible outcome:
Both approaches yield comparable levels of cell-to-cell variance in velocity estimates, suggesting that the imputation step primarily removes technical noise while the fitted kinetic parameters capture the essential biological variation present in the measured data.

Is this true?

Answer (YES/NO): NO